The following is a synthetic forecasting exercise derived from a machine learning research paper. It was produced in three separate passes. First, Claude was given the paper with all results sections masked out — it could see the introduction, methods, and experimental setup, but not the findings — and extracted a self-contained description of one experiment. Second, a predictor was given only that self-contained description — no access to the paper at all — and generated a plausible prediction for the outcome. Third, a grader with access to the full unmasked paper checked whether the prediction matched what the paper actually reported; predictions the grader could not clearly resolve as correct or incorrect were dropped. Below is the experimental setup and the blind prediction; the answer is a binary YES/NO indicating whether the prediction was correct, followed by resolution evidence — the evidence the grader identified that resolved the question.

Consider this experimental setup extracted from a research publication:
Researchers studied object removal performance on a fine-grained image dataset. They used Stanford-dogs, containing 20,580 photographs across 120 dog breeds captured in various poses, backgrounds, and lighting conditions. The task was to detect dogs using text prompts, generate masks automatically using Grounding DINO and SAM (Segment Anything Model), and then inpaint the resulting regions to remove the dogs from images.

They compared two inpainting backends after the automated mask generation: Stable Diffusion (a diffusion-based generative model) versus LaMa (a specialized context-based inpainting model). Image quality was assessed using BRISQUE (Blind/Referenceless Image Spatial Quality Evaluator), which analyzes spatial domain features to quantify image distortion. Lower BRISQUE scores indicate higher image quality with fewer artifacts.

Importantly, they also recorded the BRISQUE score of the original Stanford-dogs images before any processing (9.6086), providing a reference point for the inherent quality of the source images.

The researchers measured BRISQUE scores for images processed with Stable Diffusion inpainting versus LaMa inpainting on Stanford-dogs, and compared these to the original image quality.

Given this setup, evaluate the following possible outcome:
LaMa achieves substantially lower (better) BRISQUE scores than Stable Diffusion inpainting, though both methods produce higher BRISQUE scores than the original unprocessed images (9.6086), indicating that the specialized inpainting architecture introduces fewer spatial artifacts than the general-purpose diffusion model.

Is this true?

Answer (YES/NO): YES